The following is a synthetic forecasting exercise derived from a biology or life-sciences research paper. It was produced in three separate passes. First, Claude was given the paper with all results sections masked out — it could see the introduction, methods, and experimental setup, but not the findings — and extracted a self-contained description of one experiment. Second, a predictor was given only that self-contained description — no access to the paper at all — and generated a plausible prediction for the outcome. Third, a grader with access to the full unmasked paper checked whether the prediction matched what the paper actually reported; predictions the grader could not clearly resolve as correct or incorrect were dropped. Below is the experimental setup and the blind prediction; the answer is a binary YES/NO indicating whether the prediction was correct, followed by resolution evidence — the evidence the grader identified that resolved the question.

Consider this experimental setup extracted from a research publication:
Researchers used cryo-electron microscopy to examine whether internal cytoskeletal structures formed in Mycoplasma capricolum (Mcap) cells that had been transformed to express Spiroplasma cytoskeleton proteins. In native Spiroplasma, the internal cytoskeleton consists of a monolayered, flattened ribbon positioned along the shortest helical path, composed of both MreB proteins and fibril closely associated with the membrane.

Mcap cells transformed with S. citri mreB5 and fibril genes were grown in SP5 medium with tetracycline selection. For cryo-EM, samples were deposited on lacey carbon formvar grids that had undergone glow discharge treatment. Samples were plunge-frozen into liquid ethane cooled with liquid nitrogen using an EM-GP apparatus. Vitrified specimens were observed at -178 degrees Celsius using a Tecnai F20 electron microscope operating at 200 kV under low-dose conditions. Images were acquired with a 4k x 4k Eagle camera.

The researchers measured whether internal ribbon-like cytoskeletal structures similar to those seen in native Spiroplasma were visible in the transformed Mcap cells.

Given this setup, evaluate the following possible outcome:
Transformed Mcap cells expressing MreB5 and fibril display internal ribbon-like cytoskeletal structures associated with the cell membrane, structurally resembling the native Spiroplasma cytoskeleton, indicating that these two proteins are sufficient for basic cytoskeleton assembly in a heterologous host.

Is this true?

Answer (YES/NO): YES